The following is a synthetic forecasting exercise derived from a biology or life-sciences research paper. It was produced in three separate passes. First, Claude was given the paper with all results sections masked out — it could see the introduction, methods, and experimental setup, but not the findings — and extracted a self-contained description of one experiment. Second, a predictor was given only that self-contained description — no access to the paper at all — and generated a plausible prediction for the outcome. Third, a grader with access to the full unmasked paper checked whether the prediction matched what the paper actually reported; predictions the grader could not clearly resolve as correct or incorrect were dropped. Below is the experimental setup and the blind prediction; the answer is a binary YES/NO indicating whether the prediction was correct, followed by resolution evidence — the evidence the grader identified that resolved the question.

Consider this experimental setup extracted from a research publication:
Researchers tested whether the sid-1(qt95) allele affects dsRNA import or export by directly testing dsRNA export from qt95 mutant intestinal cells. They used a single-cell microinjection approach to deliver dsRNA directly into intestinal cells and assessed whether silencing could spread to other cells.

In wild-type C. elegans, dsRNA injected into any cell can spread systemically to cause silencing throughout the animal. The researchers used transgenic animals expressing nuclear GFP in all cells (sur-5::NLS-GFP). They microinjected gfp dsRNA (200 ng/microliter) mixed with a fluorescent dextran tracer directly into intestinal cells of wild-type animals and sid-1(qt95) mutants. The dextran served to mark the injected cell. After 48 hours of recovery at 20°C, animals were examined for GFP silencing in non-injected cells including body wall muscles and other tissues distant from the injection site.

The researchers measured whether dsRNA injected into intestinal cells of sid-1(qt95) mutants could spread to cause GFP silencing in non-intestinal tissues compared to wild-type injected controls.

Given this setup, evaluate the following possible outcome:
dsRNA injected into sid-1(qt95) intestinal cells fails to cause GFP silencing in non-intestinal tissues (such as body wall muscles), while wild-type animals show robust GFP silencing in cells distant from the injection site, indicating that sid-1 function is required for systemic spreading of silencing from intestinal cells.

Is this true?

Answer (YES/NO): NO